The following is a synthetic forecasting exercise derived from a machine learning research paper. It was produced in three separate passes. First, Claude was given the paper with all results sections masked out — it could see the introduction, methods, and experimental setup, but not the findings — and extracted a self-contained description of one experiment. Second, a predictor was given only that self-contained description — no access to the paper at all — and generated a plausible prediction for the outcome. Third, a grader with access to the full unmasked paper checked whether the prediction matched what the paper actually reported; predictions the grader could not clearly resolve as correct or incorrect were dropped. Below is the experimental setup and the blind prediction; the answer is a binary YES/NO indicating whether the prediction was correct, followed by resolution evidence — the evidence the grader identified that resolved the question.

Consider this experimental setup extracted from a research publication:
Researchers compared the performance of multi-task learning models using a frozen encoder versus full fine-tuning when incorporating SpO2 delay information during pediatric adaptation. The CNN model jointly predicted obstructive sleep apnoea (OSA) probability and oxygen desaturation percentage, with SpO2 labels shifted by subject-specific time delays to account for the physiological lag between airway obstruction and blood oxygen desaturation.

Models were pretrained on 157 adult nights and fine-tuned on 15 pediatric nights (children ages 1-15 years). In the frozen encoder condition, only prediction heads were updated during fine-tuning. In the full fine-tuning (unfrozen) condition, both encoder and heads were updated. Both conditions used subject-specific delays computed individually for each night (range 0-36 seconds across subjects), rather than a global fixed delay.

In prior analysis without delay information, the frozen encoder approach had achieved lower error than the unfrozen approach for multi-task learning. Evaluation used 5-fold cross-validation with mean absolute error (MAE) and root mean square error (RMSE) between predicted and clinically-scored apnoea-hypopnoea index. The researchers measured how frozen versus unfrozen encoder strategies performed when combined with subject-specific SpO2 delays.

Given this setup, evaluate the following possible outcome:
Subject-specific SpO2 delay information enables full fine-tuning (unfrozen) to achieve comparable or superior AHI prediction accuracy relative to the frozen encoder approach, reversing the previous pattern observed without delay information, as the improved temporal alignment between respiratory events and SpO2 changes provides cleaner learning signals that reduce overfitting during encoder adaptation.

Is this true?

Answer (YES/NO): YES